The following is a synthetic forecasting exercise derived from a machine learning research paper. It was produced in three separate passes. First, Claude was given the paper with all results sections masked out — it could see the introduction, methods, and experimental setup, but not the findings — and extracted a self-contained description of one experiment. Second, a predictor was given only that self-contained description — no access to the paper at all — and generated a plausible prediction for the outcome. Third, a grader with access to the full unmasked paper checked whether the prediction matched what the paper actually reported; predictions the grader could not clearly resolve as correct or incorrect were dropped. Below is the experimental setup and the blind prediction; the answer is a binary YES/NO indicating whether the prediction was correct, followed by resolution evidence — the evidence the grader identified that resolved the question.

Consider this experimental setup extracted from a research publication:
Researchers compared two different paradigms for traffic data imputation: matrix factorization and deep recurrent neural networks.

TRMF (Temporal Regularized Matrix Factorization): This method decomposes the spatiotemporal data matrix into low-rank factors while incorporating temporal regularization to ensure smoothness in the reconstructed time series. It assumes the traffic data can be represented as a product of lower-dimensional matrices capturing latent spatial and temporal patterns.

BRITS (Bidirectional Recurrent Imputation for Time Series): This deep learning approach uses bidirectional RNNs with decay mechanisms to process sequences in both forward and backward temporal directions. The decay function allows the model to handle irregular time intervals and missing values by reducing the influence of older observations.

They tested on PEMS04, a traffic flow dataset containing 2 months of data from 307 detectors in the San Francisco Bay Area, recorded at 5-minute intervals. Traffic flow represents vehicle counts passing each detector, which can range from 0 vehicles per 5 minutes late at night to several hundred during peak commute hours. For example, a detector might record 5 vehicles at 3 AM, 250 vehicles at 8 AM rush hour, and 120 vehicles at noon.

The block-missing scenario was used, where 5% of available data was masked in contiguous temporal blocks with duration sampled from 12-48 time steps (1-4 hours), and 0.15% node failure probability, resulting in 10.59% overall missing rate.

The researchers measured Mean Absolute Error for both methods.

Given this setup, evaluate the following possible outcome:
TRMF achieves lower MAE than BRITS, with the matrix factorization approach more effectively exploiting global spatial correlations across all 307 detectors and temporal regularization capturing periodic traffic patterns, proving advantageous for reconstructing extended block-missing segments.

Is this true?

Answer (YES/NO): NO